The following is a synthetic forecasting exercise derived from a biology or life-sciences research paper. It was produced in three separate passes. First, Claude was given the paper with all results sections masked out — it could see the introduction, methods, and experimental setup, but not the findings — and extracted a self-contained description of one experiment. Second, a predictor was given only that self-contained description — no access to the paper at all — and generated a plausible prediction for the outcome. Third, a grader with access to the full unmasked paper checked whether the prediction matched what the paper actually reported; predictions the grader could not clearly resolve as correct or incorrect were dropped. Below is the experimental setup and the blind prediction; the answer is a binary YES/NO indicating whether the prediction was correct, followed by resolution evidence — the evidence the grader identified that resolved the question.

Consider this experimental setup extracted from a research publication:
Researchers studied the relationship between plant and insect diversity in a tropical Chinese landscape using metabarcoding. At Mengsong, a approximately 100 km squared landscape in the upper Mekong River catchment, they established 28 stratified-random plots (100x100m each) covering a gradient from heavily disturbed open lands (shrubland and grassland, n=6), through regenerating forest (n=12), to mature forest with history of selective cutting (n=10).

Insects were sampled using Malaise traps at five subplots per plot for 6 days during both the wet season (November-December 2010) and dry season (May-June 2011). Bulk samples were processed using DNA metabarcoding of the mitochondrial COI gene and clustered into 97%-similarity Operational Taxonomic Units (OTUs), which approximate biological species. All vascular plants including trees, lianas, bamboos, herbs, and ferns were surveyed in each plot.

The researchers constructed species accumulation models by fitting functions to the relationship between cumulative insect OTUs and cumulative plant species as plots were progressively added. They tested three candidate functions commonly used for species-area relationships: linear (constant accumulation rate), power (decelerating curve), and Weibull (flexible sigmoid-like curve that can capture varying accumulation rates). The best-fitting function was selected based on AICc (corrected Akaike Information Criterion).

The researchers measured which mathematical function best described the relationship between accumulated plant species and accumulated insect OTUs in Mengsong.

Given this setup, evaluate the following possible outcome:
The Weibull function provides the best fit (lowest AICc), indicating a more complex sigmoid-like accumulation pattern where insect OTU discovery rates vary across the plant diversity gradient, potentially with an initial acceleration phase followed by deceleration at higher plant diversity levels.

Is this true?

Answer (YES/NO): YES